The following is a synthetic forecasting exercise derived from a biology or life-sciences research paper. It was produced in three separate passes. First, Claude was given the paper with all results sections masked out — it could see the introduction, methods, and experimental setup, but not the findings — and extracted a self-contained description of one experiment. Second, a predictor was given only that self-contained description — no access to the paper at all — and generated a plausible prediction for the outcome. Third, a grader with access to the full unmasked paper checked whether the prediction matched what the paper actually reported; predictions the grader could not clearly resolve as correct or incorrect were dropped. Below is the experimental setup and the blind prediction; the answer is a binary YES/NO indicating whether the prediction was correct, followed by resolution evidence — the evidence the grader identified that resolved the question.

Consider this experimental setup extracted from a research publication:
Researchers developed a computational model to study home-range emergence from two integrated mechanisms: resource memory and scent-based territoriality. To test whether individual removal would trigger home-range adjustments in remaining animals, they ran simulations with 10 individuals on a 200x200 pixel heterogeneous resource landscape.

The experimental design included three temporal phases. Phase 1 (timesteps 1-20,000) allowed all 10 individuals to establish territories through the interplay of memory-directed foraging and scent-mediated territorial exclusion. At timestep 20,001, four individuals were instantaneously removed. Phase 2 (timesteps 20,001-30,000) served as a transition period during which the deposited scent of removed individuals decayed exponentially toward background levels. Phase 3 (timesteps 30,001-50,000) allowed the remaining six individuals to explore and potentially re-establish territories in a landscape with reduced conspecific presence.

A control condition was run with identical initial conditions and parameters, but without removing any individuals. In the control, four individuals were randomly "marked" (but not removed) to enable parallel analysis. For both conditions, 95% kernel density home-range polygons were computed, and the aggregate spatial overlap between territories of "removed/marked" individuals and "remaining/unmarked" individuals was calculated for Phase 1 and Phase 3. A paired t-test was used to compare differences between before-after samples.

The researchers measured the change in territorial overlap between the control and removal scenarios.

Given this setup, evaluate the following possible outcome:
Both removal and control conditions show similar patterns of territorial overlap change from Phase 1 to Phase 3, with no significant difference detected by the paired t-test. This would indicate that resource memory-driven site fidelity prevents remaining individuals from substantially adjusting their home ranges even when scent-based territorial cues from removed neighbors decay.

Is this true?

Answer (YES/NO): NO